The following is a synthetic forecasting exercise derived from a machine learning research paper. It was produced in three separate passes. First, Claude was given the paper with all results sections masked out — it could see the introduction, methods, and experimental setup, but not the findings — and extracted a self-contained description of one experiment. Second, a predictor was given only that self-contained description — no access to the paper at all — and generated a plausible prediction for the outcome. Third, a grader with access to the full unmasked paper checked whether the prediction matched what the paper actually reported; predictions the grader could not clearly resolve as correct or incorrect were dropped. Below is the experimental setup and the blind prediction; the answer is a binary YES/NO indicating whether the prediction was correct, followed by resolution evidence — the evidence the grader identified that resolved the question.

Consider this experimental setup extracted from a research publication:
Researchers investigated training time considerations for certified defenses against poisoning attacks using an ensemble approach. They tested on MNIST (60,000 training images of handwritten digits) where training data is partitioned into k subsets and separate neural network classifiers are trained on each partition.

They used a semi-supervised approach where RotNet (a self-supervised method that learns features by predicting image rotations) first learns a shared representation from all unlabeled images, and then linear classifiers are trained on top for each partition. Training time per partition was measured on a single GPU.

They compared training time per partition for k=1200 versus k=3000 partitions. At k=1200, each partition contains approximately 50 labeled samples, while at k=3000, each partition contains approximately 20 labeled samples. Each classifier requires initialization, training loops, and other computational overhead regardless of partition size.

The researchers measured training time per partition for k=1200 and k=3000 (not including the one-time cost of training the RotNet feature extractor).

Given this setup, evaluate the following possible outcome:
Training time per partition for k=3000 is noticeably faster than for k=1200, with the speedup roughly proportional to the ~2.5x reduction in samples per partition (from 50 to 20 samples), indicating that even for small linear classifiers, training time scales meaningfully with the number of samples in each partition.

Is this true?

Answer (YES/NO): NO